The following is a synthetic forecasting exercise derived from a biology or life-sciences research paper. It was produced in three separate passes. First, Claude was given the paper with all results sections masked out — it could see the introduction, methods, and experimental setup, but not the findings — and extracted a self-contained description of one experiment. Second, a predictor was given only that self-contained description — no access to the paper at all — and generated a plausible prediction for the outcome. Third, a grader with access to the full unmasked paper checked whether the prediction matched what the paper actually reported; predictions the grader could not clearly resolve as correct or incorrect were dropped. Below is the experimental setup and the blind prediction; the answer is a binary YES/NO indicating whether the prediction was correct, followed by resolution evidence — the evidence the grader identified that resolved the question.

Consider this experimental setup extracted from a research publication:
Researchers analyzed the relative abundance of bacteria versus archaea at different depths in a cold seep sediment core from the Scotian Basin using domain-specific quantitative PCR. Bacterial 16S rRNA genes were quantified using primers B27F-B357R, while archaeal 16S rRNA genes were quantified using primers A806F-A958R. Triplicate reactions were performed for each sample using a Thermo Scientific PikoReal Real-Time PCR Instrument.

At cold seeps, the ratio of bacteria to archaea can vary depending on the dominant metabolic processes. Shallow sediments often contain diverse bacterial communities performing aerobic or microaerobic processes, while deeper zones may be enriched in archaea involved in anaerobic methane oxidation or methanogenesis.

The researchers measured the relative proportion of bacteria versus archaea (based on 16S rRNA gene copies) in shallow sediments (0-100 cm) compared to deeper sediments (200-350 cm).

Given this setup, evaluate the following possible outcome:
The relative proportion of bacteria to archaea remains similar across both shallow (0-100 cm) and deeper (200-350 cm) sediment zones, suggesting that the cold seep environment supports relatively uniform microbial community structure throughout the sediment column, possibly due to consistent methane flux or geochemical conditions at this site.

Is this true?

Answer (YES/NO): NO